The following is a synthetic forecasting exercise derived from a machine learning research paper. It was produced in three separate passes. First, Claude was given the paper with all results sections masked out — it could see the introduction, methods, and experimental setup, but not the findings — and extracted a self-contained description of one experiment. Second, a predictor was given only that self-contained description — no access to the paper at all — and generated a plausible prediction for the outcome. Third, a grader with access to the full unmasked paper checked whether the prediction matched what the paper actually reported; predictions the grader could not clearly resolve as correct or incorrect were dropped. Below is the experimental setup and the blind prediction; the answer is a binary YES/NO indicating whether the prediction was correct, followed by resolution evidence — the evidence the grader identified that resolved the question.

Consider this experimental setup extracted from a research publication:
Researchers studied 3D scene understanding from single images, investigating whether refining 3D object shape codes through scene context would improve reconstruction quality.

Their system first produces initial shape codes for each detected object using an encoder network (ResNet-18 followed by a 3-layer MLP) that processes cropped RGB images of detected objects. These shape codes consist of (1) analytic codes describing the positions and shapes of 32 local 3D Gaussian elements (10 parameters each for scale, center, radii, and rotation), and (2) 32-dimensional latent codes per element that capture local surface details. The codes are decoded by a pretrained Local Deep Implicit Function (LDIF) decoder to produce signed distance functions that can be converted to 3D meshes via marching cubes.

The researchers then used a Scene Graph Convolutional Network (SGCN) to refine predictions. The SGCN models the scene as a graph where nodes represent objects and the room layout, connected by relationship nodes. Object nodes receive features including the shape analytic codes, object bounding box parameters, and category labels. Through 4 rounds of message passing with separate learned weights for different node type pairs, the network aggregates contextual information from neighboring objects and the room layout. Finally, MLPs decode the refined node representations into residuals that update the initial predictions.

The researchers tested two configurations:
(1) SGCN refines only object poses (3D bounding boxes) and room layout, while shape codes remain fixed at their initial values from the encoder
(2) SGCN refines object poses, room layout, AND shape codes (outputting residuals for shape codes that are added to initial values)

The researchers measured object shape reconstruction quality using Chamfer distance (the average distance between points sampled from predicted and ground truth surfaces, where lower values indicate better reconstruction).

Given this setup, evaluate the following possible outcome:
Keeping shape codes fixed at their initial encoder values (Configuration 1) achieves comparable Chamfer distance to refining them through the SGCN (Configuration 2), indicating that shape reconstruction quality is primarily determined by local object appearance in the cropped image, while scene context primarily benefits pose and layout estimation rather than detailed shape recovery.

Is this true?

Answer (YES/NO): YES